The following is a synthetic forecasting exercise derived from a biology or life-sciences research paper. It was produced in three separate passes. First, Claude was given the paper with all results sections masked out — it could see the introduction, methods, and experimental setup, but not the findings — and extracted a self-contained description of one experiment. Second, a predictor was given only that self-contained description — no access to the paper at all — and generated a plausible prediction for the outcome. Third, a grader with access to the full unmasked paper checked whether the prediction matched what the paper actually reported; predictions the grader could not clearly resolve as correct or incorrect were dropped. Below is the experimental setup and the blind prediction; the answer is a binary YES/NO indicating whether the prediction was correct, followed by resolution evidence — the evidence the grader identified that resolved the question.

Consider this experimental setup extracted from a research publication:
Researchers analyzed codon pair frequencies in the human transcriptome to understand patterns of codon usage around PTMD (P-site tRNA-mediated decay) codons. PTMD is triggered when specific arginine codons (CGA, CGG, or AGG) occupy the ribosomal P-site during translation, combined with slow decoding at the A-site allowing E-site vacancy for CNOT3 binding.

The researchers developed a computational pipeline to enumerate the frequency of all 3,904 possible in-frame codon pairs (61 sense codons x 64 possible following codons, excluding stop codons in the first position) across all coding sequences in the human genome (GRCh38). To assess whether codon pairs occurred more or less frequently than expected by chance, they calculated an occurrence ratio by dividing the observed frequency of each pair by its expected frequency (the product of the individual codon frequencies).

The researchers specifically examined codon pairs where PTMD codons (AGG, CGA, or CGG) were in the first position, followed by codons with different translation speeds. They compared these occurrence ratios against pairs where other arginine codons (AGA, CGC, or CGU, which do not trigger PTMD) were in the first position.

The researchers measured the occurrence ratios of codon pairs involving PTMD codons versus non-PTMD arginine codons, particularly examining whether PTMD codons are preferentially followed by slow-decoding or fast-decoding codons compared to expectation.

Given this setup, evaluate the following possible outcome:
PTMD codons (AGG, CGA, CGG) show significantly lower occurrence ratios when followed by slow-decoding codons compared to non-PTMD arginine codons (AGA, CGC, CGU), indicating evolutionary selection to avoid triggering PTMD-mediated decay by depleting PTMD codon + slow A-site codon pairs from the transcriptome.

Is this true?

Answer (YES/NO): NO